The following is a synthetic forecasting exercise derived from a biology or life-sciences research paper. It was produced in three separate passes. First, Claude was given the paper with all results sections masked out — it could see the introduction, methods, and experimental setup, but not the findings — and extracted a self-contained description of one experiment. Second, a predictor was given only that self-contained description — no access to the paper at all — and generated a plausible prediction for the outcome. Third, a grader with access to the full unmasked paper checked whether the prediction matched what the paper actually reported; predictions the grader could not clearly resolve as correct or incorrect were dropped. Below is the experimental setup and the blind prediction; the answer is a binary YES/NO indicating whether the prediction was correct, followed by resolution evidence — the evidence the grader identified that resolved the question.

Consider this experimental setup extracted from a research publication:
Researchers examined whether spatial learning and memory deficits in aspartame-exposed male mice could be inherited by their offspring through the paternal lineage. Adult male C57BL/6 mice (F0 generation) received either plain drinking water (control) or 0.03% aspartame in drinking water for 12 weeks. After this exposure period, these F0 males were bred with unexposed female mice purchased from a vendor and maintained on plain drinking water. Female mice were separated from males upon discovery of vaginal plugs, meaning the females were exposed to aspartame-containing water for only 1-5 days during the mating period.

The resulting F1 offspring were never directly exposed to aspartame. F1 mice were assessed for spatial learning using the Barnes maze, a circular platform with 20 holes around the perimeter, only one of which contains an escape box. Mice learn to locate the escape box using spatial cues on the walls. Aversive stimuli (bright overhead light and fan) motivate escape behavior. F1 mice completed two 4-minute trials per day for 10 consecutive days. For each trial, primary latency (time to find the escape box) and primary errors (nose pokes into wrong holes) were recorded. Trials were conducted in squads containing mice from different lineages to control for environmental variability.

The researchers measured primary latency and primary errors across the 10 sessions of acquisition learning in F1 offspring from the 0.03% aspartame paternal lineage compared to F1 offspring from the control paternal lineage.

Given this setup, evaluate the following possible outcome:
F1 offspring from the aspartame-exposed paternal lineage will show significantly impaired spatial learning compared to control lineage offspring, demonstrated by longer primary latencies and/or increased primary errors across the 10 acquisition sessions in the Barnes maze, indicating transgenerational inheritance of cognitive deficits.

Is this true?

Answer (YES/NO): YES